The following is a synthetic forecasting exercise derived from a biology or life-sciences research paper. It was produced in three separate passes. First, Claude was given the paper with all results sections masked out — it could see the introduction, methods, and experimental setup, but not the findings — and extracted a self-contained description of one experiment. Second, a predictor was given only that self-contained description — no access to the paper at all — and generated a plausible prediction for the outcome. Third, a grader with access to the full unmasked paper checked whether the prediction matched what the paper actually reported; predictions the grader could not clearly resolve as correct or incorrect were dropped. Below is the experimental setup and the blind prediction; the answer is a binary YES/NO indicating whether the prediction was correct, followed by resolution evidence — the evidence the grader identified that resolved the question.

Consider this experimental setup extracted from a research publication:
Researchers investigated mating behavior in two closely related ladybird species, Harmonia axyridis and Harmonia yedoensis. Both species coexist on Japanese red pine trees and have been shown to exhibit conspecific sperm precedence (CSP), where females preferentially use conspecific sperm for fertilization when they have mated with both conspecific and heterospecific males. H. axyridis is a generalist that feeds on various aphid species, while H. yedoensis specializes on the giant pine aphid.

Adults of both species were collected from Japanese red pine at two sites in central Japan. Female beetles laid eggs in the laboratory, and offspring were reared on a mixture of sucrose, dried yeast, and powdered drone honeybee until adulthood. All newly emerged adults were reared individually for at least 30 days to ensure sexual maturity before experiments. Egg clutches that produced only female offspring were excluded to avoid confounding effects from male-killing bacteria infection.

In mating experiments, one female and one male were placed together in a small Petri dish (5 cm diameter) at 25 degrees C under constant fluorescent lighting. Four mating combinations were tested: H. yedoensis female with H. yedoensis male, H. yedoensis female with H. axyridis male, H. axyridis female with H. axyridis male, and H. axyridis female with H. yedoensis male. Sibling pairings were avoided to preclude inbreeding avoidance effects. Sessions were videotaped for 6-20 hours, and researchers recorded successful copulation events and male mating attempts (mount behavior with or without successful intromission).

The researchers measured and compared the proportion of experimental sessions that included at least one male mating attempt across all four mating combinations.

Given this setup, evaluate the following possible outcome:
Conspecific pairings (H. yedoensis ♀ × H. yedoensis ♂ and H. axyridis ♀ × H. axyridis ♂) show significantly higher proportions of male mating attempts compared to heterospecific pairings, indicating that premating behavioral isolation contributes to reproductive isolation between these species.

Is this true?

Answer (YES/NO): NO